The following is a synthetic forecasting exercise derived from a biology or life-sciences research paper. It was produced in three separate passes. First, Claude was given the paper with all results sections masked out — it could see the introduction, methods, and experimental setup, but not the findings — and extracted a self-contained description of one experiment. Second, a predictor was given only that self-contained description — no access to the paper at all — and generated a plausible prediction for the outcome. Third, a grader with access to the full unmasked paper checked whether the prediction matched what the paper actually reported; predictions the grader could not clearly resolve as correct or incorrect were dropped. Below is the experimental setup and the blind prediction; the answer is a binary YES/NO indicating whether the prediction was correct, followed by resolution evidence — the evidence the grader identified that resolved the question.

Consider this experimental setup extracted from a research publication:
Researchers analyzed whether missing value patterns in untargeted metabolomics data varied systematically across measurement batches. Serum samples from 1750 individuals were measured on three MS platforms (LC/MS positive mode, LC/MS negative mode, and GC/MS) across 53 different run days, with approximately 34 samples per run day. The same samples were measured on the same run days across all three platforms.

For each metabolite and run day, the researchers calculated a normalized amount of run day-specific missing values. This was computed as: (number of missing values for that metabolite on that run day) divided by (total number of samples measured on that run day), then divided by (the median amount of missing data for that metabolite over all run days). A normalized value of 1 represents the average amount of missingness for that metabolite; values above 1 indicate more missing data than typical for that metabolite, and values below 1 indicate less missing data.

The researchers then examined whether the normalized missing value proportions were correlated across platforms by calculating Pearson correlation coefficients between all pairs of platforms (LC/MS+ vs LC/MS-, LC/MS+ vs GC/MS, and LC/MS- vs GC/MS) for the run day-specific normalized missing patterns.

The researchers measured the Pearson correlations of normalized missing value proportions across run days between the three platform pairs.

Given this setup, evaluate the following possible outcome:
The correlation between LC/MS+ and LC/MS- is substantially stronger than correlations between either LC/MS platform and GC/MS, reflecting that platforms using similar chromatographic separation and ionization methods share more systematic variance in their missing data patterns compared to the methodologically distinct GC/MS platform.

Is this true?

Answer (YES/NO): YES